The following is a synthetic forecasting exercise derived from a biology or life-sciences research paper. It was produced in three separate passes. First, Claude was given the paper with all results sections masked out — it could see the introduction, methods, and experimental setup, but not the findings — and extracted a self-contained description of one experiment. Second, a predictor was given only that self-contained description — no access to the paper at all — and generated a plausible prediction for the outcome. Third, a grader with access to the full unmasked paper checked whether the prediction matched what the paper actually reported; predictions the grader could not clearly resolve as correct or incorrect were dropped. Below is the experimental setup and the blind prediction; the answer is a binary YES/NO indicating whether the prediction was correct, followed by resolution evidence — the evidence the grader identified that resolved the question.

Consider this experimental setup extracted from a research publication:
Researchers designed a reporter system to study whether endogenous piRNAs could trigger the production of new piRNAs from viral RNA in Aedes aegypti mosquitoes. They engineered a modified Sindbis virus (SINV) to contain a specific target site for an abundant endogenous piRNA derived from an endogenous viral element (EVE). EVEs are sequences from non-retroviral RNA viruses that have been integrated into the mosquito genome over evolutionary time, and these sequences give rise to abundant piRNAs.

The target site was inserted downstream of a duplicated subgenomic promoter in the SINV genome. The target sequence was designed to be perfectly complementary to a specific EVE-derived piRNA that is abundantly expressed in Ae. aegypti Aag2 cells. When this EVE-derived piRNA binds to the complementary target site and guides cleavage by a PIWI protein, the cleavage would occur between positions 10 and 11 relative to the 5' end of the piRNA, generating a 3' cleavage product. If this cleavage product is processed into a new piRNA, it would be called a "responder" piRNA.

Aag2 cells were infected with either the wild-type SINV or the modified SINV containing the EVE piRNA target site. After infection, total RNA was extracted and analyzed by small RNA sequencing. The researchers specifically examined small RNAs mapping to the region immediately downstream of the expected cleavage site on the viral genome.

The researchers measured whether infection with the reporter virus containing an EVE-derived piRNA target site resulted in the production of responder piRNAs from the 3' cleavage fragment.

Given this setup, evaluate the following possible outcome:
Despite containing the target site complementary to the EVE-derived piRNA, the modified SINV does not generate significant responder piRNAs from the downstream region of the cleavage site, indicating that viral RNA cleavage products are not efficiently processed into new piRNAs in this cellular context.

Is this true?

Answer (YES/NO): NO